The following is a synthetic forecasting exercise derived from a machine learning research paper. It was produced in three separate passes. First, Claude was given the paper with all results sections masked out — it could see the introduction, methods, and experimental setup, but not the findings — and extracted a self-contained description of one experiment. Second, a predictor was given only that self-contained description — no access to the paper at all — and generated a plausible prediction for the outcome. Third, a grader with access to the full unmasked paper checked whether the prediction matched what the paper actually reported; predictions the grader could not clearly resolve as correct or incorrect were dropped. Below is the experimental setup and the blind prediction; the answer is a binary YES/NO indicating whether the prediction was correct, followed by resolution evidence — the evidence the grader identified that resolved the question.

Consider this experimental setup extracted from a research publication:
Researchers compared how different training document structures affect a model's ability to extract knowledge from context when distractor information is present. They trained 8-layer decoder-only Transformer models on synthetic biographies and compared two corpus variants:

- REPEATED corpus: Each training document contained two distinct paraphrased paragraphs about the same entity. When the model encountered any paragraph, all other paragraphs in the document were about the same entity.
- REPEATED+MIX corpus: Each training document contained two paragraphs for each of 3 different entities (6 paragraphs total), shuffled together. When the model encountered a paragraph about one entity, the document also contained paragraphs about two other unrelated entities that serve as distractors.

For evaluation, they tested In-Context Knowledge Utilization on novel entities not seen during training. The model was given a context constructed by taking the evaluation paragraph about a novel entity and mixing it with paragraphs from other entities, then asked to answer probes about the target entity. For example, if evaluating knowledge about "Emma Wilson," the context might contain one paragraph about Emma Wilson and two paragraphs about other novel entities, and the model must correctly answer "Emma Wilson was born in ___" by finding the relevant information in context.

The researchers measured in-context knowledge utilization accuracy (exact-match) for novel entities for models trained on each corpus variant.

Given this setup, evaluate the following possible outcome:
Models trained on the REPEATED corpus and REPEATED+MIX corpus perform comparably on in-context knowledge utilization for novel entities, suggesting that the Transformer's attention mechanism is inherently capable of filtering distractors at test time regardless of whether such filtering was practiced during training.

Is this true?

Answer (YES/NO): NO